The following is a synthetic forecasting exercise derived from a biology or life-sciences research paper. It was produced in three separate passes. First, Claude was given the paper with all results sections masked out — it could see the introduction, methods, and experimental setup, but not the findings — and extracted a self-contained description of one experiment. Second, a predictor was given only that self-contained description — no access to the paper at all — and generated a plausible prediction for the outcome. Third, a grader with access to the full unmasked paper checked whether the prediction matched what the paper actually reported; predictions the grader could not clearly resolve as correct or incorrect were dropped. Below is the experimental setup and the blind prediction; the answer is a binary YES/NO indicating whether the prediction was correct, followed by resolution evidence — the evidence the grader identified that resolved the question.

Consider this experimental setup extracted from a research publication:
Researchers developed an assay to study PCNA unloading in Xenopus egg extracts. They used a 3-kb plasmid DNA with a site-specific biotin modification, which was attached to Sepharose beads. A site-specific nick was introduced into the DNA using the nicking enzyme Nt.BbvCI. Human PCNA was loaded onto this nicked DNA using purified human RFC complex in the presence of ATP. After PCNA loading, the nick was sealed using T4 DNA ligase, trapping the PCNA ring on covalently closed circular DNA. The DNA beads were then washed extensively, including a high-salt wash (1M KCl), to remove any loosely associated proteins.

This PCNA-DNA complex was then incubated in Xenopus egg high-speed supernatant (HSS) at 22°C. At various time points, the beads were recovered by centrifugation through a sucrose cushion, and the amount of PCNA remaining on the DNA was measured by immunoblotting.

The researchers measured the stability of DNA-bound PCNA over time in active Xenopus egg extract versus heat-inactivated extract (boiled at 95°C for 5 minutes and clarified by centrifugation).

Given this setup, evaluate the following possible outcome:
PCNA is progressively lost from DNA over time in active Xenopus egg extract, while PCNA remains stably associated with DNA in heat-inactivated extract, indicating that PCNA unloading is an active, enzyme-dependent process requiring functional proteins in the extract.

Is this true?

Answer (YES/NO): NO